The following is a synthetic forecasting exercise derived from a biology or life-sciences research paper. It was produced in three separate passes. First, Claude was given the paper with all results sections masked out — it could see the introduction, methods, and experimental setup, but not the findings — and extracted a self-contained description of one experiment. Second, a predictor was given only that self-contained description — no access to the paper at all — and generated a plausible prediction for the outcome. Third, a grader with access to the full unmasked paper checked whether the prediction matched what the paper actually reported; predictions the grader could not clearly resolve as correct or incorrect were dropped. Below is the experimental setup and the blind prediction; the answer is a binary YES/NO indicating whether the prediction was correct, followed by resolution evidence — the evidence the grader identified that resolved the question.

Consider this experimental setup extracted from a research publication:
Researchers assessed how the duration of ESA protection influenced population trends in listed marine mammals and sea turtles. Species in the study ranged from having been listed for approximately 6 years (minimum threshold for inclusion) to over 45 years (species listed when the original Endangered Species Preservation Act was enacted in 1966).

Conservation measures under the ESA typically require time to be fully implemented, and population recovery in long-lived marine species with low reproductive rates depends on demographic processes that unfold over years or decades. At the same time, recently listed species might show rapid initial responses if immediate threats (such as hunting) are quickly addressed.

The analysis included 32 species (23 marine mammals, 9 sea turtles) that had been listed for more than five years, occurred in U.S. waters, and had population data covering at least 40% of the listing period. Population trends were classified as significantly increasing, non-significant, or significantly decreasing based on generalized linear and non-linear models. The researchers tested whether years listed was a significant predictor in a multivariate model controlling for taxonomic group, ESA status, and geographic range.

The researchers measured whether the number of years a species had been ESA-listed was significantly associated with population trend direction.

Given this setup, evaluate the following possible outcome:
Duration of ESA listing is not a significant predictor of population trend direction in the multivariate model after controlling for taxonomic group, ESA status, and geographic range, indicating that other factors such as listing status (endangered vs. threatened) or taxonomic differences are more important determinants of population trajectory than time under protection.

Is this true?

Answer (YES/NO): NO